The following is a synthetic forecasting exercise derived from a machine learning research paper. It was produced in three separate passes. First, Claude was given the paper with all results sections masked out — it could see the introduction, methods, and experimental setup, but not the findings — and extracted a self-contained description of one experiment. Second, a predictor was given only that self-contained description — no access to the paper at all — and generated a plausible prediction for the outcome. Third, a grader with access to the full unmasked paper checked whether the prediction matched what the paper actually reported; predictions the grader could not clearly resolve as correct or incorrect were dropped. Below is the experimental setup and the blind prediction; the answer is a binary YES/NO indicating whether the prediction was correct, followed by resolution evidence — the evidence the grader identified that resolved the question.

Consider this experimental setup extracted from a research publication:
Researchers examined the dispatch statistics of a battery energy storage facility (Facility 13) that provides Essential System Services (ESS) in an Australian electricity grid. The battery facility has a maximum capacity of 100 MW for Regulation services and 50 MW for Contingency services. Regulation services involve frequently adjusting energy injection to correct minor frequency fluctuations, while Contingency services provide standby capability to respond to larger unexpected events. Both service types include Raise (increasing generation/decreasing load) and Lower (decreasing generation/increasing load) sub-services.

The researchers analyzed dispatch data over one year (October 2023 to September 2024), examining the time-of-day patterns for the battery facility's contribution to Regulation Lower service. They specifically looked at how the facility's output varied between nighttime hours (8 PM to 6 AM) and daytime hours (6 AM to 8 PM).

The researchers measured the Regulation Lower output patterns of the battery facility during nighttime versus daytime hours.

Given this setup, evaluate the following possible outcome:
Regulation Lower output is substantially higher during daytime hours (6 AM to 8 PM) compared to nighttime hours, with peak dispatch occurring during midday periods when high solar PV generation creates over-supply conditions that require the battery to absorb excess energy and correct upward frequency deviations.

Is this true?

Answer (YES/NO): NO